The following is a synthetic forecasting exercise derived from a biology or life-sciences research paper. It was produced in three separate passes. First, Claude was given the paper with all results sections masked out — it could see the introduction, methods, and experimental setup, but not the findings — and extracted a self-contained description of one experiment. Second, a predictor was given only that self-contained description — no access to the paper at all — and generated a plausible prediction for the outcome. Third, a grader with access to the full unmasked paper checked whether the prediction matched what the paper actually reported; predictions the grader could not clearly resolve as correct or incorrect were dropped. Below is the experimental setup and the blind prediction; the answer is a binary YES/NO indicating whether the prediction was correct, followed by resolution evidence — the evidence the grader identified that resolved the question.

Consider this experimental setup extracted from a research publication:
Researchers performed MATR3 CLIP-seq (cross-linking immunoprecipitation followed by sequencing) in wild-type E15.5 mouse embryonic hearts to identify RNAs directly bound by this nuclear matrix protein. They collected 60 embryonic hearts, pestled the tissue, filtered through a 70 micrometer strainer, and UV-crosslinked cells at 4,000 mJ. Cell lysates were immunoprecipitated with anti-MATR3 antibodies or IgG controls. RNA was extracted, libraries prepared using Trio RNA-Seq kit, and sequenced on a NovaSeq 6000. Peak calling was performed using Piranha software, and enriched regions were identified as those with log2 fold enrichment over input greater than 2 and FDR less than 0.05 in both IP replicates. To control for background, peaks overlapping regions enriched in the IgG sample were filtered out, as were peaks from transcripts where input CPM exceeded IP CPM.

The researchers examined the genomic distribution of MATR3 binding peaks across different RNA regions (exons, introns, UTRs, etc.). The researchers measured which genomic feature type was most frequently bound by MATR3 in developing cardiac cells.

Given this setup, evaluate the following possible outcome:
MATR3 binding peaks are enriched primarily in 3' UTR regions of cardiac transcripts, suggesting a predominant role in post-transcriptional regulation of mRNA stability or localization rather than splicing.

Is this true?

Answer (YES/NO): NO